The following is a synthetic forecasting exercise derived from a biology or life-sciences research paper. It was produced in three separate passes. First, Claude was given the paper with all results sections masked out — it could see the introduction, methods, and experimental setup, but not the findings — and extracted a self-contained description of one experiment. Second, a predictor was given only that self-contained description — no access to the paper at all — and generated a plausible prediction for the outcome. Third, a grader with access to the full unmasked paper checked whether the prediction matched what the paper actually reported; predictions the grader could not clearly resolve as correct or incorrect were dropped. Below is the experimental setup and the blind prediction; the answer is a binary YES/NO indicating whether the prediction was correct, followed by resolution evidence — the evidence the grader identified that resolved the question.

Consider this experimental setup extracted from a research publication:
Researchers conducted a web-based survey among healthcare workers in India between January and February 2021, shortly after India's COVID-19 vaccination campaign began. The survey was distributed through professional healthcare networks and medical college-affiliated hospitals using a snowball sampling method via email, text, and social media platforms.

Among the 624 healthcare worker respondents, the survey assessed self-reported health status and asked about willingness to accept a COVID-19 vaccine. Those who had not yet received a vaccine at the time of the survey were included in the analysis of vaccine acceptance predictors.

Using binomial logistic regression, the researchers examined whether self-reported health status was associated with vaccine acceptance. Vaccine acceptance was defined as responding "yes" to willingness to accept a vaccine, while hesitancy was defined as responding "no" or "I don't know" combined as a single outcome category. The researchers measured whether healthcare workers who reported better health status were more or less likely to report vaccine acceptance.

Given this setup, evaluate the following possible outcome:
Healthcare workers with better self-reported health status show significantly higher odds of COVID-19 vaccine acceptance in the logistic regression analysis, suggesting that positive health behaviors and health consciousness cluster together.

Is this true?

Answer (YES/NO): NO